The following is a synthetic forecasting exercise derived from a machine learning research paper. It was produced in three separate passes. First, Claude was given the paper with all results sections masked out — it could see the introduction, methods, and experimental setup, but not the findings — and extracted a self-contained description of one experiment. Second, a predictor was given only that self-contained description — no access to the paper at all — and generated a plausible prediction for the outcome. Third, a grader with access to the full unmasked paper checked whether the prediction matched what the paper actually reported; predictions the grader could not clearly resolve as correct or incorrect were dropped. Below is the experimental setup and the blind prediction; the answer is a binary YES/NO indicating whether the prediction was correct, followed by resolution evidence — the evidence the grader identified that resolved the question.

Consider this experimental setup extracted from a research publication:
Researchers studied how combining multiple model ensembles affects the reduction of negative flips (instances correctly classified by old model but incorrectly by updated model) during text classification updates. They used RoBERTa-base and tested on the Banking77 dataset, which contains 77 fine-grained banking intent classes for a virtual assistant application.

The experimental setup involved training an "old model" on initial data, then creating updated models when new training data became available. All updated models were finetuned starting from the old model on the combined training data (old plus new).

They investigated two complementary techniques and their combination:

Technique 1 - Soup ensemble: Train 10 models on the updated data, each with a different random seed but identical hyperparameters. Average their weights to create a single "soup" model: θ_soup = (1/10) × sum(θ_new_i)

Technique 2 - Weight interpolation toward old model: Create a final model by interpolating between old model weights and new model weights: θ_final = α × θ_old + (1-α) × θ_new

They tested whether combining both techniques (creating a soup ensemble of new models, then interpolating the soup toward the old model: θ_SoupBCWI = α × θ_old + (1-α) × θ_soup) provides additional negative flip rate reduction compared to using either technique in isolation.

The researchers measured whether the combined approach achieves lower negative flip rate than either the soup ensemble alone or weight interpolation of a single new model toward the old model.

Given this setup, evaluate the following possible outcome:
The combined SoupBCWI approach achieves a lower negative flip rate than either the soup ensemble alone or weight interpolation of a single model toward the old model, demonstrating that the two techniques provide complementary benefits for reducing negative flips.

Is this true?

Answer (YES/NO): YES